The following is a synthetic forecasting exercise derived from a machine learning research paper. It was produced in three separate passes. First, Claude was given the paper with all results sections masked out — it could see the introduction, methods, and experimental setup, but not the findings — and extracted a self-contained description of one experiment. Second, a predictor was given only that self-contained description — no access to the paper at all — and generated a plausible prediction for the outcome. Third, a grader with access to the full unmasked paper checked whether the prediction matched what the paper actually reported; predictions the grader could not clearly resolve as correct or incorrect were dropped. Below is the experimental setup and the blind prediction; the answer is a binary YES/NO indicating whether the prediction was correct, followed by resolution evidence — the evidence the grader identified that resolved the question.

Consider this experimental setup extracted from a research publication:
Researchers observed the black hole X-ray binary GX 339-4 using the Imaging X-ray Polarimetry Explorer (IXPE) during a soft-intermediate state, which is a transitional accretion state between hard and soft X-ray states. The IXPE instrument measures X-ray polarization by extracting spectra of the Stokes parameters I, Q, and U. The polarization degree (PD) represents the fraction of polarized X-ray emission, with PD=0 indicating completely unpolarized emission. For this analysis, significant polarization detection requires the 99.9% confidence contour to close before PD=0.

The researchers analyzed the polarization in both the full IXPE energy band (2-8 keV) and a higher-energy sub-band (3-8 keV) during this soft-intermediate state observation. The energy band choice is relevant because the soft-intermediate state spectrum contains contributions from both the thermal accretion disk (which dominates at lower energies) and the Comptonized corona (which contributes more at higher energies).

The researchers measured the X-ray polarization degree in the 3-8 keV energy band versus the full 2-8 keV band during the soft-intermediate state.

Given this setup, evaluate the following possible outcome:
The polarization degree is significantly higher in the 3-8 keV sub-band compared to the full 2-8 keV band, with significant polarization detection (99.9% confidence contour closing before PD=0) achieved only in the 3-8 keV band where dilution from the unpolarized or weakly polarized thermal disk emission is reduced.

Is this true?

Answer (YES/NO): YES